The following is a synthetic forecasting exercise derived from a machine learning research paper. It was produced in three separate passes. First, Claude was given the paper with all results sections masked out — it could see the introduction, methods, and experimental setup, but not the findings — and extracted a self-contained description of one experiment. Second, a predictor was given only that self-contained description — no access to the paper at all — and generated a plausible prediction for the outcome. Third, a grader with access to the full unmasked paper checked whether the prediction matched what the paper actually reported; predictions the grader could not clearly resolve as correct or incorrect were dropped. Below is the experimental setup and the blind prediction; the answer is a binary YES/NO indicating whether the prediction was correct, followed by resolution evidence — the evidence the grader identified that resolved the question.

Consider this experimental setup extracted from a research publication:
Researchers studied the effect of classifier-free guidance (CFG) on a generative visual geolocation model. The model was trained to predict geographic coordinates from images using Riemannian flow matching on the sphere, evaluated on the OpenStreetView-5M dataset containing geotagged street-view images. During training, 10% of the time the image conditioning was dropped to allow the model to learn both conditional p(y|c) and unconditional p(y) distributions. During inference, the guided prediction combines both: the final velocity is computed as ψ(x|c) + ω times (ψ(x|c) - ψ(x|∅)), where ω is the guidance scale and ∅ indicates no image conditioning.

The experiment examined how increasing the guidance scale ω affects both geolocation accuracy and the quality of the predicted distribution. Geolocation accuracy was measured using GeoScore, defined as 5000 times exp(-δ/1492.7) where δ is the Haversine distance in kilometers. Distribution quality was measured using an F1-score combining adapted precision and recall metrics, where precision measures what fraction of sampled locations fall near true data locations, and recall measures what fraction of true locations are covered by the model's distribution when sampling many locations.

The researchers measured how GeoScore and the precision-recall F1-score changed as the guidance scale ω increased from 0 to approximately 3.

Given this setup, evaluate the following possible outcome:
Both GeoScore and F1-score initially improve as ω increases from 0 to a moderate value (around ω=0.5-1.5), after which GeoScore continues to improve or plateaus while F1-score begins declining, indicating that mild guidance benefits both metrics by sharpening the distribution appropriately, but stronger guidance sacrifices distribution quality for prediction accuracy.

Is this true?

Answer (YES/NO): NO